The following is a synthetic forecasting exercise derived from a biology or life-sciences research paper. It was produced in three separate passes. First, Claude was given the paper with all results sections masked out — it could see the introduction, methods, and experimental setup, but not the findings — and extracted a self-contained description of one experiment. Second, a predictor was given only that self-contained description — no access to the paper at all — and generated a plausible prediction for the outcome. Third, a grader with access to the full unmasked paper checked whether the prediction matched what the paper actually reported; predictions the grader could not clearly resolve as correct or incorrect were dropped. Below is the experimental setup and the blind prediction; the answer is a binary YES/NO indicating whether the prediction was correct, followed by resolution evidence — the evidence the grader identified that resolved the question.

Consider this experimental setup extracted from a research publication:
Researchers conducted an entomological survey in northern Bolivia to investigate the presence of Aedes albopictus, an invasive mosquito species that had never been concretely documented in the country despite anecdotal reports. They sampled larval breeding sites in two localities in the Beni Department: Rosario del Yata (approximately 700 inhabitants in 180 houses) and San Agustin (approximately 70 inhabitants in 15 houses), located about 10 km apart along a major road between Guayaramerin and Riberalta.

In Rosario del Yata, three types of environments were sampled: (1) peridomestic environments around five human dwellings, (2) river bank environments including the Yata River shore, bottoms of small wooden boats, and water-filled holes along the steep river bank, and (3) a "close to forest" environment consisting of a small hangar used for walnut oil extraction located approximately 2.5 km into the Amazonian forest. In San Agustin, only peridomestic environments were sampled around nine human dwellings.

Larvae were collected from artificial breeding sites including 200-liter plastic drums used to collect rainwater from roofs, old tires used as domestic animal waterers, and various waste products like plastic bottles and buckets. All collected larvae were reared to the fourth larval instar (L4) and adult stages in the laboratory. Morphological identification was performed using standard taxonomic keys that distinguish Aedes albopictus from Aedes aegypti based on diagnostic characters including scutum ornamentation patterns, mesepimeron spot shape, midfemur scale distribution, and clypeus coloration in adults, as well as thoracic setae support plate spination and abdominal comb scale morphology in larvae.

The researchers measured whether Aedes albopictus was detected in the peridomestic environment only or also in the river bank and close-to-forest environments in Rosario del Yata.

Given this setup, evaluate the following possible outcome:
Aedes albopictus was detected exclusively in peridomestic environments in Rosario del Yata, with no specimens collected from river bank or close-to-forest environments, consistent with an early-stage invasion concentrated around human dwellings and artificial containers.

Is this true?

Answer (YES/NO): YES